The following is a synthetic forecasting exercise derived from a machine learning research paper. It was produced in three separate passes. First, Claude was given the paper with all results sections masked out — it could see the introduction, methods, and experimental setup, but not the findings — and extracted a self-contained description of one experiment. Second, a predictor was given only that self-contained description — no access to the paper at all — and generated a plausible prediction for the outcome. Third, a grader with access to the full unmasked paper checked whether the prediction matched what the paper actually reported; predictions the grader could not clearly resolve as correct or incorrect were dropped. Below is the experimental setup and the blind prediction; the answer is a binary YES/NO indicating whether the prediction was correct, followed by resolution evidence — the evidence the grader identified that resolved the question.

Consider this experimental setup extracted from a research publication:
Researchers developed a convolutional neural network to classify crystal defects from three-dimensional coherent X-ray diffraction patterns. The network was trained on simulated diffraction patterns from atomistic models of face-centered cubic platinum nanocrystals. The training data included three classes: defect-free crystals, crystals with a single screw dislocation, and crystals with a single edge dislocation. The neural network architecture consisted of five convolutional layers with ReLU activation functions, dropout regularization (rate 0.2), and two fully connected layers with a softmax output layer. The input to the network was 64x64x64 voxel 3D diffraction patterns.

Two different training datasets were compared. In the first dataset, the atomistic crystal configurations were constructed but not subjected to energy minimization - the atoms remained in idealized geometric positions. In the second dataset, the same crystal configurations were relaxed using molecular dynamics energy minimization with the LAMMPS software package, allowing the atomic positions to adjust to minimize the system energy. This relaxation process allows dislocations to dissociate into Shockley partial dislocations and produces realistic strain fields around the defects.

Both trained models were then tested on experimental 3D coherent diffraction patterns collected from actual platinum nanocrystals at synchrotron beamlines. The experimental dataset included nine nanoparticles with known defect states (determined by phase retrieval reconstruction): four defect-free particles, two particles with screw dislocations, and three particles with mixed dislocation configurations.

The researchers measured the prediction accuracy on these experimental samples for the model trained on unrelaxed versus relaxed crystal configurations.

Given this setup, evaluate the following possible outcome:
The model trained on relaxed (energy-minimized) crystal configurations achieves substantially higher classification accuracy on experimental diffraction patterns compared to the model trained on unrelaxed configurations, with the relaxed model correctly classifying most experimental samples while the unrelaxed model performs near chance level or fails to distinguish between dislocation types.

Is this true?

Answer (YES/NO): YES